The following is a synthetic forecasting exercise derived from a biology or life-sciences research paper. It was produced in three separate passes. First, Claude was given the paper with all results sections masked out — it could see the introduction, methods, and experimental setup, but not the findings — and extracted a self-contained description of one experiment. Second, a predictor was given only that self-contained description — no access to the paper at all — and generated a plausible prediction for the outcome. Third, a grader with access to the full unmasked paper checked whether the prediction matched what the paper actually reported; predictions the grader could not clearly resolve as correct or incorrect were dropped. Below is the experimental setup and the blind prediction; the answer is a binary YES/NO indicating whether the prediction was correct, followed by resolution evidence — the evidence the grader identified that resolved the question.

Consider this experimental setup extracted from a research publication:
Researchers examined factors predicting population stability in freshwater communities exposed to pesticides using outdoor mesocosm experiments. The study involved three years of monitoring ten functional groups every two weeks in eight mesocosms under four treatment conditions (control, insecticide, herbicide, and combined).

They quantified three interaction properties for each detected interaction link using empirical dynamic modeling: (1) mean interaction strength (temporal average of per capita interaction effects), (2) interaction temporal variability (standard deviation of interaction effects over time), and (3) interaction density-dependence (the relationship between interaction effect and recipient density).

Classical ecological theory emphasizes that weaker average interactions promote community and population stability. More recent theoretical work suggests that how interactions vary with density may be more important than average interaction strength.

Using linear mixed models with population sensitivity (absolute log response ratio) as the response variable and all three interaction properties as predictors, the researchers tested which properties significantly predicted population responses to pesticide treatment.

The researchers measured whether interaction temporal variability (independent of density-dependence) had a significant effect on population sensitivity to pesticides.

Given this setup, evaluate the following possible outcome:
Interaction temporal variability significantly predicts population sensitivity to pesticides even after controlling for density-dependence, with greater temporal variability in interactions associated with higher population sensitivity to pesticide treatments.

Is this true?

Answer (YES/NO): YES